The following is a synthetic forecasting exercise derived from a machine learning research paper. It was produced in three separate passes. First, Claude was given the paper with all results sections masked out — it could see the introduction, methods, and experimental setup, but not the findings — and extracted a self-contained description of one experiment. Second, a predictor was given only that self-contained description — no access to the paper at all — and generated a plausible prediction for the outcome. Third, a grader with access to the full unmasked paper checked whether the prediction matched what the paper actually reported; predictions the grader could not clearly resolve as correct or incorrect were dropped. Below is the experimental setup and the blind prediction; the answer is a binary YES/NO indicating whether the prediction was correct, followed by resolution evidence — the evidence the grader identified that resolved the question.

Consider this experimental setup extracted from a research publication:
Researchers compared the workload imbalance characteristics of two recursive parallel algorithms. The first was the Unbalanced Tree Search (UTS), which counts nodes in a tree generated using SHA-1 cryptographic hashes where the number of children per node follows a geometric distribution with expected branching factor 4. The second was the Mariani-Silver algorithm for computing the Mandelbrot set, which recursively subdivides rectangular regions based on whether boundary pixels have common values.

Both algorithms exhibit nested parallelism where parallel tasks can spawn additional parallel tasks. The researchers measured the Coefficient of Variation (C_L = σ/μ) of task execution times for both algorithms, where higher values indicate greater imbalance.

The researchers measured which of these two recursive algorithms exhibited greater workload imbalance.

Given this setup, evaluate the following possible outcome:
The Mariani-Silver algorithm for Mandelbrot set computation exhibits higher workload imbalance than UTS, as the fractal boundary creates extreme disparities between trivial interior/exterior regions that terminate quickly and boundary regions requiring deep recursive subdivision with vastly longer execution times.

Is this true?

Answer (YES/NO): YES